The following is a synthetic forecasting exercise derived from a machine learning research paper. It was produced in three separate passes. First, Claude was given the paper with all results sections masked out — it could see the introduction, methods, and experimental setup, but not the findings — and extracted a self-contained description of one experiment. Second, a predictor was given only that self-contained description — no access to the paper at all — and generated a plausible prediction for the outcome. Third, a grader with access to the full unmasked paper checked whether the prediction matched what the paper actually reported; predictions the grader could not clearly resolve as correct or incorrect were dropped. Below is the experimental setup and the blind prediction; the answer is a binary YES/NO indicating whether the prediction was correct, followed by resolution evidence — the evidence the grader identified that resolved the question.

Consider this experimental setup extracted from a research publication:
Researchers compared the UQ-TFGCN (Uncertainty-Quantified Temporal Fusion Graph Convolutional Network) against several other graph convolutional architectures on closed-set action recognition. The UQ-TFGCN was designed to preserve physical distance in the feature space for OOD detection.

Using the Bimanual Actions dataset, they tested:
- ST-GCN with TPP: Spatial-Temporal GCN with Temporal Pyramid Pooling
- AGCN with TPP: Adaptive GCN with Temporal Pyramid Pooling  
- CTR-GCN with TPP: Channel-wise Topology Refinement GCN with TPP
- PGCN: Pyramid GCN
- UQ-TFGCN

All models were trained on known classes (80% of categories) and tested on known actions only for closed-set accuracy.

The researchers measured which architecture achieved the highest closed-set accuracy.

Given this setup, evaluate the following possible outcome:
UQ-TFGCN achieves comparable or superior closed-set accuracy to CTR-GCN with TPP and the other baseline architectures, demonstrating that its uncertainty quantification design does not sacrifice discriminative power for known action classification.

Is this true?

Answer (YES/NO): YES